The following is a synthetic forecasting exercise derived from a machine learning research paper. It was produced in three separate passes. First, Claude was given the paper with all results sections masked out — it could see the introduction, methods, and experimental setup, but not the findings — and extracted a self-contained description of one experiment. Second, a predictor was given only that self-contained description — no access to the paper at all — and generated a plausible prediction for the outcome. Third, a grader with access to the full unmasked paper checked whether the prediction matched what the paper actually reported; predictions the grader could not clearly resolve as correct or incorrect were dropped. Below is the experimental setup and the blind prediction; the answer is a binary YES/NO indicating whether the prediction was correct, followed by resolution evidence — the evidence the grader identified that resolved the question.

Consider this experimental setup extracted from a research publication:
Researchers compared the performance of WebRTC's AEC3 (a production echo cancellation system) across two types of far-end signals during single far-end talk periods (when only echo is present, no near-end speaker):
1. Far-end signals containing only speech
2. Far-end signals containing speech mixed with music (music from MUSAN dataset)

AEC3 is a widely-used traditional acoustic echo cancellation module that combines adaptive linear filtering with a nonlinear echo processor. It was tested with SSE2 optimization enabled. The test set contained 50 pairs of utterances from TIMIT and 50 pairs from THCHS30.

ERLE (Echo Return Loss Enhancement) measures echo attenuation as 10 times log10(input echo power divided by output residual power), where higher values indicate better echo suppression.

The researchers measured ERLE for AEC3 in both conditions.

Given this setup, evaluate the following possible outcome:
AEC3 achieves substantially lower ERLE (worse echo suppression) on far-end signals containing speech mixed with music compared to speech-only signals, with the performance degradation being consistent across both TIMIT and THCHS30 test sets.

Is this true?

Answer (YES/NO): NO